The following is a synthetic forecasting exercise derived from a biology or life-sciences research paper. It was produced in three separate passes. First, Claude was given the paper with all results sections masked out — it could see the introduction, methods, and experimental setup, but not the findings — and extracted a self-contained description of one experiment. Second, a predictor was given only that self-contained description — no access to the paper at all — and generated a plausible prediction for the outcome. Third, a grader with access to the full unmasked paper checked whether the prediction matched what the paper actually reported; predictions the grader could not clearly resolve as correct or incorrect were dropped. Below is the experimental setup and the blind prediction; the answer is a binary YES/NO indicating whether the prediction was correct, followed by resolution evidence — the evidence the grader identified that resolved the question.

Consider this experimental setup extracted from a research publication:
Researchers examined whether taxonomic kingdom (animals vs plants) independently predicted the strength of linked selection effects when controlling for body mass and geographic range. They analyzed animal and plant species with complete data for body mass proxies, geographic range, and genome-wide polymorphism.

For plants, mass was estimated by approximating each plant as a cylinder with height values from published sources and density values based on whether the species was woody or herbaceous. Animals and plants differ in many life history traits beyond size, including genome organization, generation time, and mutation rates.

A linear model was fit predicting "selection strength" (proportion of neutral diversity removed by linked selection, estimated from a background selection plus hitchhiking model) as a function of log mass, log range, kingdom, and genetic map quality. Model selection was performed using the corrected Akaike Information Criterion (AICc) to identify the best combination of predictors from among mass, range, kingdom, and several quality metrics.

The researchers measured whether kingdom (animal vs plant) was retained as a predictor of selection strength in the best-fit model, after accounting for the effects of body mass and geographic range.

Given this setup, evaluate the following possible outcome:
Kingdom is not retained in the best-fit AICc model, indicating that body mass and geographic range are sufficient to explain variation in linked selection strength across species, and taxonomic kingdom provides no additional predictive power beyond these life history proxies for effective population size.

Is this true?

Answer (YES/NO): NO